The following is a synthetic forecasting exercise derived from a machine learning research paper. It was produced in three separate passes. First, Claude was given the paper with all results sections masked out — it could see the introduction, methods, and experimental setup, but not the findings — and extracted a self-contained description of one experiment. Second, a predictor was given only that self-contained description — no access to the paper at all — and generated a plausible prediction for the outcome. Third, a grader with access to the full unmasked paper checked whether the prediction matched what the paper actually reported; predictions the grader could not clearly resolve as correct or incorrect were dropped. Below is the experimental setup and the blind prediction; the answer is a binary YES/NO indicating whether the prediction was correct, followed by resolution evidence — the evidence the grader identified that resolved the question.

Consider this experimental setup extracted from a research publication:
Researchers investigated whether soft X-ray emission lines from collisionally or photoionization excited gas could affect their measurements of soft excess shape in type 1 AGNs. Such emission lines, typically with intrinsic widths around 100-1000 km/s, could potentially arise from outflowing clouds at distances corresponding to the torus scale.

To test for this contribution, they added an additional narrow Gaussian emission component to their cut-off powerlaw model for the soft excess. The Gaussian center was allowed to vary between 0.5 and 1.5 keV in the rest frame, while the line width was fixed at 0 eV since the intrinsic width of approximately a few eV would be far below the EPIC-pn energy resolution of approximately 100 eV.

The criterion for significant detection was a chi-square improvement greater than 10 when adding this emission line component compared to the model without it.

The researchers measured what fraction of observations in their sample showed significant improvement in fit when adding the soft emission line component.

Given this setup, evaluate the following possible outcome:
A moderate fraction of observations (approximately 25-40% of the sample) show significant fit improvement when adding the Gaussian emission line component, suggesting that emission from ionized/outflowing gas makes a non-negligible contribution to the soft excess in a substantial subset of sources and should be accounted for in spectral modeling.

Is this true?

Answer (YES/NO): NO